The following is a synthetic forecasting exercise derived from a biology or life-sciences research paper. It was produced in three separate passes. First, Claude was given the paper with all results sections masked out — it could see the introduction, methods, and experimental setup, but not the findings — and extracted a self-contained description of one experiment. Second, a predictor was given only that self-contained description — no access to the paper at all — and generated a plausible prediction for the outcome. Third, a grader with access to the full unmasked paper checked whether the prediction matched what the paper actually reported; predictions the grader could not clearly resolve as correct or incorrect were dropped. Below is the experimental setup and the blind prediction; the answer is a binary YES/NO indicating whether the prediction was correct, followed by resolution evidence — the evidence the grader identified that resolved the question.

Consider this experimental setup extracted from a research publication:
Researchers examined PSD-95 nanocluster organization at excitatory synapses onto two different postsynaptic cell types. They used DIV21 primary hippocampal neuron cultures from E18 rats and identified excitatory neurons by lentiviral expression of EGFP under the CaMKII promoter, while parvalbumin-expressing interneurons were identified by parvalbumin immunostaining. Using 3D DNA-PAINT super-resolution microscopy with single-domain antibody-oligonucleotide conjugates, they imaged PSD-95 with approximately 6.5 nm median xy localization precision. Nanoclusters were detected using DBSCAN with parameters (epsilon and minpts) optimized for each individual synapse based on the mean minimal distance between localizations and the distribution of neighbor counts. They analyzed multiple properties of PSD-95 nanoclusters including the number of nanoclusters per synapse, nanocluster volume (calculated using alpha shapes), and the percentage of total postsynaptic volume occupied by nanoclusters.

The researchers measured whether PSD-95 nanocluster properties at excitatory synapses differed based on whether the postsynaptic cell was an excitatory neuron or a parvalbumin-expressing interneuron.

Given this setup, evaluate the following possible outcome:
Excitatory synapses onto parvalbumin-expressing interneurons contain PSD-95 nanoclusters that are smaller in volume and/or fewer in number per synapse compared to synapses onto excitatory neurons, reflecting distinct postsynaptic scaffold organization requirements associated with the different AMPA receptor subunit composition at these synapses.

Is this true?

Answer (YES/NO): NO